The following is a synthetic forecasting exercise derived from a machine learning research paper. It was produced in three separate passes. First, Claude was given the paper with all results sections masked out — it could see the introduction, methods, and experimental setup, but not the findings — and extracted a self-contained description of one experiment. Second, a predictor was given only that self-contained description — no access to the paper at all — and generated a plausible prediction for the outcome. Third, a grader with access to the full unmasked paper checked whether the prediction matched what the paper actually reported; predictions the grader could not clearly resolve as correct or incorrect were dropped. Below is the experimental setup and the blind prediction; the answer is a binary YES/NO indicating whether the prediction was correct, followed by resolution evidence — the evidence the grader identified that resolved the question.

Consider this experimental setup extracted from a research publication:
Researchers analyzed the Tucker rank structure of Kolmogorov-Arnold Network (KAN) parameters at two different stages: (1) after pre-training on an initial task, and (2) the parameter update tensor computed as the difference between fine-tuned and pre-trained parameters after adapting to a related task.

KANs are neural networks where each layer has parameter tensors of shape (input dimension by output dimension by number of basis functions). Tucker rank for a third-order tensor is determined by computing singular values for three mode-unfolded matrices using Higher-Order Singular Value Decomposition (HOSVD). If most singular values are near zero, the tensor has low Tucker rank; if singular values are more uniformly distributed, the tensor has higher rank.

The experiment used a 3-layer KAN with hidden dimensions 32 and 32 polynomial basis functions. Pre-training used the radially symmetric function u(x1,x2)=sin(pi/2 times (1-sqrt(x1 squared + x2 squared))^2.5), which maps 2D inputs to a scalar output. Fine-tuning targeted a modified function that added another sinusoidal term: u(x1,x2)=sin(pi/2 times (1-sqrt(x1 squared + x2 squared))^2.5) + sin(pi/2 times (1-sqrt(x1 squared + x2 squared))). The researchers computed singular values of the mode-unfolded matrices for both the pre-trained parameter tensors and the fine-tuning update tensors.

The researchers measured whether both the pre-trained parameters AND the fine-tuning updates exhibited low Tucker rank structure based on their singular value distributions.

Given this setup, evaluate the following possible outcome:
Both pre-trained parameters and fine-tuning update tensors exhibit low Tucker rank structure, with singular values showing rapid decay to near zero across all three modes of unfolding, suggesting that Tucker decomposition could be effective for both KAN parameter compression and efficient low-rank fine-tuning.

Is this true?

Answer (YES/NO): YES